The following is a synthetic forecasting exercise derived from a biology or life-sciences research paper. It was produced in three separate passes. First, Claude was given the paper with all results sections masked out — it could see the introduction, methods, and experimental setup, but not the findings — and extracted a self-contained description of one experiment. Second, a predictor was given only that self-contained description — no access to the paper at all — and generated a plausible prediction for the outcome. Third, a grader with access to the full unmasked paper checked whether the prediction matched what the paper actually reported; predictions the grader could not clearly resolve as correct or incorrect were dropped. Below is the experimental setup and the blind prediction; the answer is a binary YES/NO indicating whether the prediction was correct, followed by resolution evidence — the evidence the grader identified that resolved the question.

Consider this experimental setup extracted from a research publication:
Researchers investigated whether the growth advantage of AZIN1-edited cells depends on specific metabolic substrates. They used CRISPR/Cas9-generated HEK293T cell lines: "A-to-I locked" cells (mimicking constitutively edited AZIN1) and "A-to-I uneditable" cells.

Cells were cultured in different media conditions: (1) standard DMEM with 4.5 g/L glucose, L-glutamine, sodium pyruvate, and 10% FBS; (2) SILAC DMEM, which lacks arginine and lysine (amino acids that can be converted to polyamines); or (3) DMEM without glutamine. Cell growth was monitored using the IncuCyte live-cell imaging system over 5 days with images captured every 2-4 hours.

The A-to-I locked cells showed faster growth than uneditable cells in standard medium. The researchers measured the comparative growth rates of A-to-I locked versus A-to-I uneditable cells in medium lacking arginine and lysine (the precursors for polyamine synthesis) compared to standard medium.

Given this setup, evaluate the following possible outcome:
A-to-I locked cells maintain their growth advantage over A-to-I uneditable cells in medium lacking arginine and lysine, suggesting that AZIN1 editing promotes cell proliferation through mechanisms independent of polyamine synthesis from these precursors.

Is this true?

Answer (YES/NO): NO